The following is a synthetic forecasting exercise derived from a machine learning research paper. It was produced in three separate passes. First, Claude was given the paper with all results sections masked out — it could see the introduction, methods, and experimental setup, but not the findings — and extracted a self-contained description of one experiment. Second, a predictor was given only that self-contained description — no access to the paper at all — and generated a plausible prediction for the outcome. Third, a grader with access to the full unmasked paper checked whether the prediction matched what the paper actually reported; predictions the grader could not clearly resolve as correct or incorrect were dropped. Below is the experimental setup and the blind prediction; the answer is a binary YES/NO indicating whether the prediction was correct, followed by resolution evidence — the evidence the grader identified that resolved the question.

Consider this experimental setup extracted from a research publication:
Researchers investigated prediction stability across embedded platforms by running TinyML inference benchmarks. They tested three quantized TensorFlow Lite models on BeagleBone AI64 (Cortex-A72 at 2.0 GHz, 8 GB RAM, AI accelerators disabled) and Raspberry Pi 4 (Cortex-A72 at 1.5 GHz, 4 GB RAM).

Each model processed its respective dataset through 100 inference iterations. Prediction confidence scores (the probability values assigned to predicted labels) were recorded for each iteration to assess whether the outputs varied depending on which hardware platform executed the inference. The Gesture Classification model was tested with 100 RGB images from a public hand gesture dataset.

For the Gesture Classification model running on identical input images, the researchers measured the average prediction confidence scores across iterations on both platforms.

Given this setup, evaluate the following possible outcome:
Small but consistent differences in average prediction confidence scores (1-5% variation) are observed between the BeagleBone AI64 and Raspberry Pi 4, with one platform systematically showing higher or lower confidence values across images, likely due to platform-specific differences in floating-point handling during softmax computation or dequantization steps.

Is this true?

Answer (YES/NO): NO